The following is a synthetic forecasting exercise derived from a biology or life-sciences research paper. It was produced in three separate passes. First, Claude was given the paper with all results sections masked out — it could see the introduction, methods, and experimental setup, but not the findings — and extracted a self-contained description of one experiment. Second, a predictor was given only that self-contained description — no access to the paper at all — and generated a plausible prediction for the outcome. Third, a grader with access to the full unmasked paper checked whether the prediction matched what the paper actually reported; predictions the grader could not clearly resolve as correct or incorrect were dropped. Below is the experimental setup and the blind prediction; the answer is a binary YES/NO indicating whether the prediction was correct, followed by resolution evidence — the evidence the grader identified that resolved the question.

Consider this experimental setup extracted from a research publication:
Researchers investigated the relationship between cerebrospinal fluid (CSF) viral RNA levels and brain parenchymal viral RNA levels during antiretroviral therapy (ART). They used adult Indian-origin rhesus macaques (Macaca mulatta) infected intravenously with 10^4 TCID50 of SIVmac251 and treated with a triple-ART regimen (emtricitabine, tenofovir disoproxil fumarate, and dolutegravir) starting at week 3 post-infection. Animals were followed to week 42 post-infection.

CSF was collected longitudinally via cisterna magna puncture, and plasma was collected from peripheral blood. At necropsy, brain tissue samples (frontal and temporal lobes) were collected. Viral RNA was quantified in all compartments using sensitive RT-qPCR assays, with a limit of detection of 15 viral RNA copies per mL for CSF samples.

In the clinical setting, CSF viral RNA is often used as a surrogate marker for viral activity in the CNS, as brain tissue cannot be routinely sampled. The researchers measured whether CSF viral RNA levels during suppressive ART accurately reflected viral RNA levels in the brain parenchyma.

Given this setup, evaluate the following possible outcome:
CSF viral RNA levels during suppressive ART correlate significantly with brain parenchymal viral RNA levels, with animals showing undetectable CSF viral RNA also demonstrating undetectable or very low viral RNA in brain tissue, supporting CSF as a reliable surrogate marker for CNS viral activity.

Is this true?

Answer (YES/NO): NO